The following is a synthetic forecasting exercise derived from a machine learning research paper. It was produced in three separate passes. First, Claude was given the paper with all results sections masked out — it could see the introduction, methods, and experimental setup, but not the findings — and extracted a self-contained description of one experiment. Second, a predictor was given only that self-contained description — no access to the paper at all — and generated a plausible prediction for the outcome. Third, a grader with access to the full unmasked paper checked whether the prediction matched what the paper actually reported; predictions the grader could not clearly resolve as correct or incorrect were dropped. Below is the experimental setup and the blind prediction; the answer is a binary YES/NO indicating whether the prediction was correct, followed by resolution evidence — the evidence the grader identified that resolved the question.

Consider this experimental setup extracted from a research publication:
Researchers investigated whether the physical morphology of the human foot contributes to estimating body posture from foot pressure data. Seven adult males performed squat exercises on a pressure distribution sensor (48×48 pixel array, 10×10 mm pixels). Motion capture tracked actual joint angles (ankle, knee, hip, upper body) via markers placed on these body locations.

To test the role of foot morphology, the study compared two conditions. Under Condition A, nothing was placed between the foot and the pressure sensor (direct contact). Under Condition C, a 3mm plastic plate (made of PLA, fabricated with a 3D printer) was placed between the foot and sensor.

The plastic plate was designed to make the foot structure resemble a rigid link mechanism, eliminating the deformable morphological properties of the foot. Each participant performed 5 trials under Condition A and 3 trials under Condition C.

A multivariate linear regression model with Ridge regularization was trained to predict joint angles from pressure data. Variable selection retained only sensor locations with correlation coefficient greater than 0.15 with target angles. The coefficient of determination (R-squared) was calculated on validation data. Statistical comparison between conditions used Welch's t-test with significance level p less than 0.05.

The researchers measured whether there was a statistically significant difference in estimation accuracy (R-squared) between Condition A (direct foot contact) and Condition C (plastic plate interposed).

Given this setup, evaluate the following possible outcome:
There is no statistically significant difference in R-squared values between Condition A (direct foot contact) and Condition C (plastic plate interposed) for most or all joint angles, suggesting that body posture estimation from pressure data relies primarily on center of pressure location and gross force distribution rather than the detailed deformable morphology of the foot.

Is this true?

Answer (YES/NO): NO